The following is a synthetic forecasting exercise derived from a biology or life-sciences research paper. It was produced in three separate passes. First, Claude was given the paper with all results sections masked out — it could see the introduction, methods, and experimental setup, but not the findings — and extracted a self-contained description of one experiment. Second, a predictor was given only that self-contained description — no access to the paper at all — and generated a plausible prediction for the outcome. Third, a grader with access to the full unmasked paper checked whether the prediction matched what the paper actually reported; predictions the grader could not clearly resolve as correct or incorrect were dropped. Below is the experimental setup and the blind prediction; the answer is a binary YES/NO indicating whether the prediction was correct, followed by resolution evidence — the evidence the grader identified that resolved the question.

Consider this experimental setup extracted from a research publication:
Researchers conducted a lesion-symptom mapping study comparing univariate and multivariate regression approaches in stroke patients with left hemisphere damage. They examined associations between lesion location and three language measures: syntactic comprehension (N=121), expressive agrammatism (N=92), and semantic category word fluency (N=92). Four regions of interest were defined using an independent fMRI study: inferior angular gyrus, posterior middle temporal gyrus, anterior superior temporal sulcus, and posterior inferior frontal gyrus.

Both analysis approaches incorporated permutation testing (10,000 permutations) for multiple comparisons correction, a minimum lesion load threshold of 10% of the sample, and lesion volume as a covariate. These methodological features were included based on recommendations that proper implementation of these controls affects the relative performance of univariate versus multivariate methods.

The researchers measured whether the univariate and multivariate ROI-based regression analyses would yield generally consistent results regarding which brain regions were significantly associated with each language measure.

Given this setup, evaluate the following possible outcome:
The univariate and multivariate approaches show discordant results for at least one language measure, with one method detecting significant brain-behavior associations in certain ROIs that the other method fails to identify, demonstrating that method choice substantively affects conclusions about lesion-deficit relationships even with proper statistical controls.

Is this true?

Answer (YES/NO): YES